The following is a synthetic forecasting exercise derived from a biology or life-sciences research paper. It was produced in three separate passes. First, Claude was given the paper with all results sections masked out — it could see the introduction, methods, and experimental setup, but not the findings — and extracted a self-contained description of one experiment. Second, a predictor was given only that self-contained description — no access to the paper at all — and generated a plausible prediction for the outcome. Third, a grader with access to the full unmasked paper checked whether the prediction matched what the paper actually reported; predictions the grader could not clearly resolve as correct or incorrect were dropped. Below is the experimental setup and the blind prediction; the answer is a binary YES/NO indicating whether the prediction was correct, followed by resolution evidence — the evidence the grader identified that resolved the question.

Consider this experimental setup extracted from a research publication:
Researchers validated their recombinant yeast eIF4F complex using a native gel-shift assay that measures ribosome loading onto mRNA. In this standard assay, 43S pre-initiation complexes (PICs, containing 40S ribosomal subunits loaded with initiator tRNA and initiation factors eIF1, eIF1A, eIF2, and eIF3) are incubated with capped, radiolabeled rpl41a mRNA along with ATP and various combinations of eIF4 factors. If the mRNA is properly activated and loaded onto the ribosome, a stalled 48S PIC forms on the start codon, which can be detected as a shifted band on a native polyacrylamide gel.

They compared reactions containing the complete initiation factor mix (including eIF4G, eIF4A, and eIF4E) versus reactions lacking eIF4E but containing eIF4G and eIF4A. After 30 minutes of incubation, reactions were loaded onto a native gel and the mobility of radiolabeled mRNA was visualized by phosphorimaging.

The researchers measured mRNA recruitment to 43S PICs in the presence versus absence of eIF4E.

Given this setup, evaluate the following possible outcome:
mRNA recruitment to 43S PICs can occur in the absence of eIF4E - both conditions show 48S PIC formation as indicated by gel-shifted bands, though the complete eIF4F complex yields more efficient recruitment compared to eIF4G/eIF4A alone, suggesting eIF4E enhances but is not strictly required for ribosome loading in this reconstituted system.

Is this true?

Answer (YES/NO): YES